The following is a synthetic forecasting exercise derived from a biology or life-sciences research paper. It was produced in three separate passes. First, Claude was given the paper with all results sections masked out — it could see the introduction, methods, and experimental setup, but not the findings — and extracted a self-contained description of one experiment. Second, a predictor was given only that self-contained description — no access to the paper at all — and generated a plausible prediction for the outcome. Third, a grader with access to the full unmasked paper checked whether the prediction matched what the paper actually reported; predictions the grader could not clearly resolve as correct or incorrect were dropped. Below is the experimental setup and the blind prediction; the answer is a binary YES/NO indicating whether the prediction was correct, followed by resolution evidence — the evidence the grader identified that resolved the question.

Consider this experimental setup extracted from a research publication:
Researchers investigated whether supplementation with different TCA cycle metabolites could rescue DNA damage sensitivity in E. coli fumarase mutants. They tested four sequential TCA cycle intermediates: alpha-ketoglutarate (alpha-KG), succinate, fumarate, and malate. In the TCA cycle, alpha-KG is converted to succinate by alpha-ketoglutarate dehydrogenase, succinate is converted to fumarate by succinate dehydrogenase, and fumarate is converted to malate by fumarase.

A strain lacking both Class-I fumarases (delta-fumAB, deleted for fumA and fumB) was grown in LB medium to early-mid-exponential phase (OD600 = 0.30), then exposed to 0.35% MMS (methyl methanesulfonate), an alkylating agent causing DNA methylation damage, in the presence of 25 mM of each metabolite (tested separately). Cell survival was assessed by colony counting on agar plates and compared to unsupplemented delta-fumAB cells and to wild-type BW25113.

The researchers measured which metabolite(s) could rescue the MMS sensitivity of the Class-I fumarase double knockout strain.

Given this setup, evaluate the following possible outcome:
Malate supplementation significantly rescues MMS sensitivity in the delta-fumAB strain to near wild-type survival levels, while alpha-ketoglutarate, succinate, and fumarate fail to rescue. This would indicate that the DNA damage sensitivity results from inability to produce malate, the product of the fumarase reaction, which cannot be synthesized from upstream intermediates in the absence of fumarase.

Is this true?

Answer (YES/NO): NO